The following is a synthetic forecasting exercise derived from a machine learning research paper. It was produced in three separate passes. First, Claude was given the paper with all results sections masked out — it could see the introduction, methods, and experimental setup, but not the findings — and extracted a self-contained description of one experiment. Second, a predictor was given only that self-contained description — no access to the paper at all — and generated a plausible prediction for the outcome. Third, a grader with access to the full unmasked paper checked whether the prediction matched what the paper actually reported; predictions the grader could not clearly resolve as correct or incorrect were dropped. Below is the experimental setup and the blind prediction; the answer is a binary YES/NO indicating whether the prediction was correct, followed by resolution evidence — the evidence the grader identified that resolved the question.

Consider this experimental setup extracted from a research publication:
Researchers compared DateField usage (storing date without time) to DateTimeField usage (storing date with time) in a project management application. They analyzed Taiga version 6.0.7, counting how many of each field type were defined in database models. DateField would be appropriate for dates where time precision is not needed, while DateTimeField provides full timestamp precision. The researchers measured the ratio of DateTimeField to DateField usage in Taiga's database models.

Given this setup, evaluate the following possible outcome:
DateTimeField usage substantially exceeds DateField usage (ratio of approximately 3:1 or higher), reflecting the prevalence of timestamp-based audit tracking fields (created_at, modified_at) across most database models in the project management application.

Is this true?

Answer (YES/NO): YES